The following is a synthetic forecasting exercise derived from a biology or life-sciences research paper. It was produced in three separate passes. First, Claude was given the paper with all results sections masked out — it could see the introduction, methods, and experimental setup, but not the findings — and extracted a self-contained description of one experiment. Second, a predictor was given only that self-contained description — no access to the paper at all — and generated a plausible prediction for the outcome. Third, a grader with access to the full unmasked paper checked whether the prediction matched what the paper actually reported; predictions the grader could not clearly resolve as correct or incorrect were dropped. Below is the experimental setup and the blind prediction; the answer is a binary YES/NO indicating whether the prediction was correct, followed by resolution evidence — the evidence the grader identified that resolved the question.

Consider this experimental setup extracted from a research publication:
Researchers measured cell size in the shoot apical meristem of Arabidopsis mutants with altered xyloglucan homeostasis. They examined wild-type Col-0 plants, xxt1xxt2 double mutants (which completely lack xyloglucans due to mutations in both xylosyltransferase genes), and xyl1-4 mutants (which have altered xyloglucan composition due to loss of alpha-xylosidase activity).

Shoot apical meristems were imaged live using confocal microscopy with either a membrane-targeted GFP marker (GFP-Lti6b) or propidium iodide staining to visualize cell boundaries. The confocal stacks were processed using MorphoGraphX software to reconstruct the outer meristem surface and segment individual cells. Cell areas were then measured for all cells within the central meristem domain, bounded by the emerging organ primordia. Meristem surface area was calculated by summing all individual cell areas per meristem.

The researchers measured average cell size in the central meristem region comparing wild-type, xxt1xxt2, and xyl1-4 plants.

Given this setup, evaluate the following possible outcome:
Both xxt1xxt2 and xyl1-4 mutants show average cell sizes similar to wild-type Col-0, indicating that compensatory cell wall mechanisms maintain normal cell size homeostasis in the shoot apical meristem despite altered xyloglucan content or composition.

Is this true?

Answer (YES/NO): YES